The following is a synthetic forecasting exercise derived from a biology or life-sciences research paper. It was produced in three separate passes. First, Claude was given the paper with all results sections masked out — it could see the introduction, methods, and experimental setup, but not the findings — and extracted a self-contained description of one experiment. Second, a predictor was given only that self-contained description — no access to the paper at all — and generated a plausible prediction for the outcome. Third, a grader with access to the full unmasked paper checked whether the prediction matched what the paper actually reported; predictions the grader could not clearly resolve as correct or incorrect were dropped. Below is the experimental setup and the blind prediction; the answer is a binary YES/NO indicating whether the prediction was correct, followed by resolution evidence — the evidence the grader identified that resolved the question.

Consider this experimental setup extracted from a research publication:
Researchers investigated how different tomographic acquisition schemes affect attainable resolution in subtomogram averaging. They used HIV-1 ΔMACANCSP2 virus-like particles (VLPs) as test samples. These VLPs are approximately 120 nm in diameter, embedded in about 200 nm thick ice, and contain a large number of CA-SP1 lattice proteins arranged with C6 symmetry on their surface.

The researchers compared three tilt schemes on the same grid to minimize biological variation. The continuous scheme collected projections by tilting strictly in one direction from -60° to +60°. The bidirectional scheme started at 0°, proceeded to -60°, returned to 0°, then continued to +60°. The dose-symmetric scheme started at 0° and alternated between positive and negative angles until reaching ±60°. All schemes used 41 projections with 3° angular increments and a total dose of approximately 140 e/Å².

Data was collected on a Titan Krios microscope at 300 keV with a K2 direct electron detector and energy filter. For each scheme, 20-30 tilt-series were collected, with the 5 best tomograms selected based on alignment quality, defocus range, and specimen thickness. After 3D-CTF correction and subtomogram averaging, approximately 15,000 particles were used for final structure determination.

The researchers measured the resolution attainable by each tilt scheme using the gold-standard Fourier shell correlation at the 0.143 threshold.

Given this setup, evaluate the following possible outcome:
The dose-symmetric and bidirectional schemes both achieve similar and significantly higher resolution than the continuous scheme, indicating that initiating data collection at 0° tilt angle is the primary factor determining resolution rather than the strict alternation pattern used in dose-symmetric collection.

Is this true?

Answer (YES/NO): NO